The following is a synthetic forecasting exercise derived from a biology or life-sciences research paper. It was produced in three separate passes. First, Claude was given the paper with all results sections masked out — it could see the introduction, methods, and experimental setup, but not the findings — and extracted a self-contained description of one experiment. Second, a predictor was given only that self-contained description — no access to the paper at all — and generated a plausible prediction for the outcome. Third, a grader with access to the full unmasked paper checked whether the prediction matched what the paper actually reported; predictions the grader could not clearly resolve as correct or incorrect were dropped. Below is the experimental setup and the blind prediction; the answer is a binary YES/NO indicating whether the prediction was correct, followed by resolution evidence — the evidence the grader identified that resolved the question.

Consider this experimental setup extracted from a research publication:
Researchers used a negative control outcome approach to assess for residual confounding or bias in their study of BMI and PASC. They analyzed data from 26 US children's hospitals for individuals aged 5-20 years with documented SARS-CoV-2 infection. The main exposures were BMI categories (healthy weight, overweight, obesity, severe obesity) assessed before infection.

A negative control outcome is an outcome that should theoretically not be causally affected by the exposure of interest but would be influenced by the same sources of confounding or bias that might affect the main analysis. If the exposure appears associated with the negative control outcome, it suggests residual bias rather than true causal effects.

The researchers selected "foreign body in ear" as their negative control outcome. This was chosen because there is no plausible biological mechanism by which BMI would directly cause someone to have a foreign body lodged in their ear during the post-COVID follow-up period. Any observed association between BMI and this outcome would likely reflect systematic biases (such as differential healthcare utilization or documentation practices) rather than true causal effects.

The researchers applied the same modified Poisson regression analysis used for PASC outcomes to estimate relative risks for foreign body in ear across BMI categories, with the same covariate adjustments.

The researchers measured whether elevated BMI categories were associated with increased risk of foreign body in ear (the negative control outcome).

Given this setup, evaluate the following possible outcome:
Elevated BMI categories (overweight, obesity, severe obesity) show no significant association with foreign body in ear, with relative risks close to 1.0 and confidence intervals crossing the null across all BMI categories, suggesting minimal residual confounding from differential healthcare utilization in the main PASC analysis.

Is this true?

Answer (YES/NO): YES